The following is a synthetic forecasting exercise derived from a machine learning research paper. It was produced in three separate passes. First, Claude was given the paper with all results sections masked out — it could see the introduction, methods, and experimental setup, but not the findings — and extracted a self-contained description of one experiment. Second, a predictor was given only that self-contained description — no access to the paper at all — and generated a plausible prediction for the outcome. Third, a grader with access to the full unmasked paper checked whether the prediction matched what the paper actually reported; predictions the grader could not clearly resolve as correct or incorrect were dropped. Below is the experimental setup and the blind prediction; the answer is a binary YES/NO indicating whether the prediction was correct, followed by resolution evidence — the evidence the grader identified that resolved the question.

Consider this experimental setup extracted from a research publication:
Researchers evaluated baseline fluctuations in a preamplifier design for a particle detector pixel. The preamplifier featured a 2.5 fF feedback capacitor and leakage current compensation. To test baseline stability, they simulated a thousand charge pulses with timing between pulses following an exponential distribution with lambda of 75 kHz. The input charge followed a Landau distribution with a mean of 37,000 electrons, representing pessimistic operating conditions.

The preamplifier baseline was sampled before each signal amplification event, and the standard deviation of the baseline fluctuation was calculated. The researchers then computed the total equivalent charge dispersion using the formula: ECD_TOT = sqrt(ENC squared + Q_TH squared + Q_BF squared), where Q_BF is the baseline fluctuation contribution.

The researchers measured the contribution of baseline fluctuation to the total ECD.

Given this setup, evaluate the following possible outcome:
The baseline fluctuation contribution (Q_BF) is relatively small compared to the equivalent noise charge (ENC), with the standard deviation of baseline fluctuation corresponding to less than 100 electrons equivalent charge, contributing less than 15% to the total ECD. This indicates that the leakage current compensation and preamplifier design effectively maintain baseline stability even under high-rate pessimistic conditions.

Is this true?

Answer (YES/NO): YES